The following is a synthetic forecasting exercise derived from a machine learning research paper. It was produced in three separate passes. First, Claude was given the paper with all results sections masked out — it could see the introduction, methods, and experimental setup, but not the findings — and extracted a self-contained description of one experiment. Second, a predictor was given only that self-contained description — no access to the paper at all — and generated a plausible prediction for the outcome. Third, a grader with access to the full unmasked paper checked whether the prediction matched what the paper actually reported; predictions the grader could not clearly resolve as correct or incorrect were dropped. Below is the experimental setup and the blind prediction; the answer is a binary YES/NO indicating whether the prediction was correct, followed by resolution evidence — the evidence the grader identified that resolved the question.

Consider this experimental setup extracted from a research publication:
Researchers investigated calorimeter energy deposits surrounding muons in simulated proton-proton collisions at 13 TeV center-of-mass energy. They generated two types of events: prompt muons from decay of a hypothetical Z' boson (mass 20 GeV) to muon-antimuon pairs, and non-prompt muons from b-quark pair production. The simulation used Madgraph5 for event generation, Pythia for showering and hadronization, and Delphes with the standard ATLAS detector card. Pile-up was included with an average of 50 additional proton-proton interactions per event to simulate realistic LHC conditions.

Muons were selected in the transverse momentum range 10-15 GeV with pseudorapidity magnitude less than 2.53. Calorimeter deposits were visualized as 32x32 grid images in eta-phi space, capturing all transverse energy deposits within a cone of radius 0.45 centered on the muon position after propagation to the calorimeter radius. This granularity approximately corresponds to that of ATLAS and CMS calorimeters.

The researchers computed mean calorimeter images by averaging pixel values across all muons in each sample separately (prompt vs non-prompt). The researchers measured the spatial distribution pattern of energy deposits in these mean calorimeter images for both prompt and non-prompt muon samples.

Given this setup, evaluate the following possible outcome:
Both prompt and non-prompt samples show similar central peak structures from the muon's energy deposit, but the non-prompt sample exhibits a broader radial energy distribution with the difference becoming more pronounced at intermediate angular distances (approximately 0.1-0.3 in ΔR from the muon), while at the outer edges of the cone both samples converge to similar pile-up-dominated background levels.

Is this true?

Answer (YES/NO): NO